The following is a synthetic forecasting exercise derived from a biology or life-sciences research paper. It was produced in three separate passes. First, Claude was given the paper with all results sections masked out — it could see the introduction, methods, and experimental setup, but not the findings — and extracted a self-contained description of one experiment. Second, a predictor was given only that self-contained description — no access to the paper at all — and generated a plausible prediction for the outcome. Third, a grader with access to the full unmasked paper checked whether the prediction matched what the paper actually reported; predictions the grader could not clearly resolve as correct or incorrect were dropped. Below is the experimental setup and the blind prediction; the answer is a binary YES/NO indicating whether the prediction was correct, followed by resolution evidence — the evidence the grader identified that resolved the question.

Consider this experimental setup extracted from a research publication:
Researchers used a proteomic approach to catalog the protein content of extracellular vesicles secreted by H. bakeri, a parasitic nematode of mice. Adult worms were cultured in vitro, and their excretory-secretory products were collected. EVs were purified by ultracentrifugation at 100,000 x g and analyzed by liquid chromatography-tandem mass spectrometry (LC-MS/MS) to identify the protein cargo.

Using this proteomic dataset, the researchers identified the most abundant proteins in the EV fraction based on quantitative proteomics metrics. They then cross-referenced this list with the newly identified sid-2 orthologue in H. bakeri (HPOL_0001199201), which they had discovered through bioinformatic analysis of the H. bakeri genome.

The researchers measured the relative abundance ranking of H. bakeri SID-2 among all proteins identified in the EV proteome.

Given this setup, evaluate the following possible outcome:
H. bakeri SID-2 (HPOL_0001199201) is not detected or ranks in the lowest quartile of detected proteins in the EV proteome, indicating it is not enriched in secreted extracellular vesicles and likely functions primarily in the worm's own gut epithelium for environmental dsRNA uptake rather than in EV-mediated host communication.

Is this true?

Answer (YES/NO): NO